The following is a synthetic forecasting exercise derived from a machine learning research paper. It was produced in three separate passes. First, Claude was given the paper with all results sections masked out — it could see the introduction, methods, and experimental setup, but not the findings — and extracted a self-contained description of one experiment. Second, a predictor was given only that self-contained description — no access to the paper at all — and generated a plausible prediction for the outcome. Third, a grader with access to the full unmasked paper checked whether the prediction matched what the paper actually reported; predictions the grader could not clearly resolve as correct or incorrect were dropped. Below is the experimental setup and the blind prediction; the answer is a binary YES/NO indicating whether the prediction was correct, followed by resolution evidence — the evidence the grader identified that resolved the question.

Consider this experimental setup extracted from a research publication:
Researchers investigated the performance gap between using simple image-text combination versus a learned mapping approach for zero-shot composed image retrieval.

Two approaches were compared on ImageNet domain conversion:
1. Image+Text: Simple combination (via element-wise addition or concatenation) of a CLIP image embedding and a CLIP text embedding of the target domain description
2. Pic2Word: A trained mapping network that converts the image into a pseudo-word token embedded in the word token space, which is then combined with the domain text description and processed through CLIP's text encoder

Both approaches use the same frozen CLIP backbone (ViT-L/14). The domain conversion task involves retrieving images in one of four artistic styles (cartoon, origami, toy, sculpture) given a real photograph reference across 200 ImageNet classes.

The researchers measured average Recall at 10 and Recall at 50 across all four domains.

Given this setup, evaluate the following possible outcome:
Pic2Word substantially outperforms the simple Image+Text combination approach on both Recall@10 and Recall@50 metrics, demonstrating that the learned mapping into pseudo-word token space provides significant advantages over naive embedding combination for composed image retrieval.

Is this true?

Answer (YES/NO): YES